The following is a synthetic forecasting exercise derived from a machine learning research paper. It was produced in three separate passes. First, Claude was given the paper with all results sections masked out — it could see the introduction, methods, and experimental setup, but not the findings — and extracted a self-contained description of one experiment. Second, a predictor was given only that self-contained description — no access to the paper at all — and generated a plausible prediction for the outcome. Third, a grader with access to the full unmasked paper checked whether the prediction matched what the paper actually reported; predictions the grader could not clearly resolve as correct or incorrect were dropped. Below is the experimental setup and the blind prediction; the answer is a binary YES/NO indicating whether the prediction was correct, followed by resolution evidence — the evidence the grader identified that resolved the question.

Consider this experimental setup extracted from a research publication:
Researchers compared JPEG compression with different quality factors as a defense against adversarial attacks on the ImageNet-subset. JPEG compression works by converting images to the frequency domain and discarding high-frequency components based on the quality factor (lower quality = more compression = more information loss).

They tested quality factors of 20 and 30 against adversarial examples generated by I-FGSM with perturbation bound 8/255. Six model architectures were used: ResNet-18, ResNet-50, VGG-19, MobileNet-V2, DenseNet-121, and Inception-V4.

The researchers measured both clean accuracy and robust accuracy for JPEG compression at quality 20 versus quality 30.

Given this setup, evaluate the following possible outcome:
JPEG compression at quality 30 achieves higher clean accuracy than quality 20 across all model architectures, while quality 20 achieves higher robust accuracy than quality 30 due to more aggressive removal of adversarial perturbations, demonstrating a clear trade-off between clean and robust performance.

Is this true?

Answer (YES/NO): NO